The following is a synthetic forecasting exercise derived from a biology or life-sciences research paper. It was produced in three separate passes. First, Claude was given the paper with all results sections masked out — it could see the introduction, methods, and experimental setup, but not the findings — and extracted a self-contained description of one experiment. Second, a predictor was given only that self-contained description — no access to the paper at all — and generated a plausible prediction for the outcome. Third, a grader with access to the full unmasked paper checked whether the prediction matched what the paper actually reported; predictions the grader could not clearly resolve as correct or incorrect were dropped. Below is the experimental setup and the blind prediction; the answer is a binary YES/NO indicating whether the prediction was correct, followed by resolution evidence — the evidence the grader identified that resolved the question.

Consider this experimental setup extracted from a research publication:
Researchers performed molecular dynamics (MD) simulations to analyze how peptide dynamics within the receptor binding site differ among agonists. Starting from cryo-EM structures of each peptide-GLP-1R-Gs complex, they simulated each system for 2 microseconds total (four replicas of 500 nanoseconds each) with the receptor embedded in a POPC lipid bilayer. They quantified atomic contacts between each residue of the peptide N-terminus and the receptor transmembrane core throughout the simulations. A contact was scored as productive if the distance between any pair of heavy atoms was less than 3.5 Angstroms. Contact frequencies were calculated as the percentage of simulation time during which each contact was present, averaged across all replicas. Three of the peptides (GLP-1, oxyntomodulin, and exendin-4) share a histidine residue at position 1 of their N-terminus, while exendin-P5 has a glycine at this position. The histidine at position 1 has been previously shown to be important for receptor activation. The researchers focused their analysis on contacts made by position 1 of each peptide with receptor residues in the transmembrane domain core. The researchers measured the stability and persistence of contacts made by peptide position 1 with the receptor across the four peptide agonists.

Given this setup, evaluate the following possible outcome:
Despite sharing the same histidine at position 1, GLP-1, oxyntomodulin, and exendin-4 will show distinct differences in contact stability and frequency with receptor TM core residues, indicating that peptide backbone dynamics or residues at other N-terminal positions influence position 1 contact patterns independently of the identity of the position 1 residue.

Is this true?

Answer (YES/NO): YES